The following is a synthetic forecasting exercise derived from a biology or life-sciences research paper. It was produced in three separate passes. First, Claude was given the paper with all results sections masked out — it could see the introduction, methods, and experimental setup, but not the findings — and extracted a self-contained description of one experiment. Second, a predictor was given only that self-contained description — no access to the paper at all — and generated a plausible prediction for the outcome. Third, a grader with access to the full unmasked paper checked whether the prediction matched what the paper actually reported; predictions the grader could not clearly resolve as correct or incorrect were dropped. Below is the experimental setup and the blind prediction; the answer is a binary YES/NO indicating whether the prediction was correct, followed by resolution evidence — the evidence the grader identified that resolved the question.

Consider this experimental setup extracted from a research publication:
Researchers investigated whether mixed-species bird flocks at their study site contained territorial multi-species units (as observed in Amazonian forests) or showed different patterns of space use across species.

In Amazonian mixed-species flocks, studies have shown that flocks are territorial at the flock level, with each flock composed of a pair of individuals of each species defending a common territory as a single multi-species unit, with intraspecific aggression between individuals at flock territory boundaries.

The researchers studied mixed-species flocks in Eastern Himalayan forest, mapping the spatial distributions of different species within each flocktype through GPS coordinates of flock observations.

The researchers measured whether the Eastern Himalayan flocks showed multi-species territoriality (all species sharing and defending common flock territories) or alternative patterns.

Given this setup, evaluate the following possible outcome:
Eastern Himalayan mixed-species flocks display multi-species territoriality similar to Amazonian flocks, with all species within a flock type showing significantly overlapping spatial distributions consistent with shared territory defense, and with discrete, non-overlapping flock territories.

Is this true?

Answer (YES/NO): NO